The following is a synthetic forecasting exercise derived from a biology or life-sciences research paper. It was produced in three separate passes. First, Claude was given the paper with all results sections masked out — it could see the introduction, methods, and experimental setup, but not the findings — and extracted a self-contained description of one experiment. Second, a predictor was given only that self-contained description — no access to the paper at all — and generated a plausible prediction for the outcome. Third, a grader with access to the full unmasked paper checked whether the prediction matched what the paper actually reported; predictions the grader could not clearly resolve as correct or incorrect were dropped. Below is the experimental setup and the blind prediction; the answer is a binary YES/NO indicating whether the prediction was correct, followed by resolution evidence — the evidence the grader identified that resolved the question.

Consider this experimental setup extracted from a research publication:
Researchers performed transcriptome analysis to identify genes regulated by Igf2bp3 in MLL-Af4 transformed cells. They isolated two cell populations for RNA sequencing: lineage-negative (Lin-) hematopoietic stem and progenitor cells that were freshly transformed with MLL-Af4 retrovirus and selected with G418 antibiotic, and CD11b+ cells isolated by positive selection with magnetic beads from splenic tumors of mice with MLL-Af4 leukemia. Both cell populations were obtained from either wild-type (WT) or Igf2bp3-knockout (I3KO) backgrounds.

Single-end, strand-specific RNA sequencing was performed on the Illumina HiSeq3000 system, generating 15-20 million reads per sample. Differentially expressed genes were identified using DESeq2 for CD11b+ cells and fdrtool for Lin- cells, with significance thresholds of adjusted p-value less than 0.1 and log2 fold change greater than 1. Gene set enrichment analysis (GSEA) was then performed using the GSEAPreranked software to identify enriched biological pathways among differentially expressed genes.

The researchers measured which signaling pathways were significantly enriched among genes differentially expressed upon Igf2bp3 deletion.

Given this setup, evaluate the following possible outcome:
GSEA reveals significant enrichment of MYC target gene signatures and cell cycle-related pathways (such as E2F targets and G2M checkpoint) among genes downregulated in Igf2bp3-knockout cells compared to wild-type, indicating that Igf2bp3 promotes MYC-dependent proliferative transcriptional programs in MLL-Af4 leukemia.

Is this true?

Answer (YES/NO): NO